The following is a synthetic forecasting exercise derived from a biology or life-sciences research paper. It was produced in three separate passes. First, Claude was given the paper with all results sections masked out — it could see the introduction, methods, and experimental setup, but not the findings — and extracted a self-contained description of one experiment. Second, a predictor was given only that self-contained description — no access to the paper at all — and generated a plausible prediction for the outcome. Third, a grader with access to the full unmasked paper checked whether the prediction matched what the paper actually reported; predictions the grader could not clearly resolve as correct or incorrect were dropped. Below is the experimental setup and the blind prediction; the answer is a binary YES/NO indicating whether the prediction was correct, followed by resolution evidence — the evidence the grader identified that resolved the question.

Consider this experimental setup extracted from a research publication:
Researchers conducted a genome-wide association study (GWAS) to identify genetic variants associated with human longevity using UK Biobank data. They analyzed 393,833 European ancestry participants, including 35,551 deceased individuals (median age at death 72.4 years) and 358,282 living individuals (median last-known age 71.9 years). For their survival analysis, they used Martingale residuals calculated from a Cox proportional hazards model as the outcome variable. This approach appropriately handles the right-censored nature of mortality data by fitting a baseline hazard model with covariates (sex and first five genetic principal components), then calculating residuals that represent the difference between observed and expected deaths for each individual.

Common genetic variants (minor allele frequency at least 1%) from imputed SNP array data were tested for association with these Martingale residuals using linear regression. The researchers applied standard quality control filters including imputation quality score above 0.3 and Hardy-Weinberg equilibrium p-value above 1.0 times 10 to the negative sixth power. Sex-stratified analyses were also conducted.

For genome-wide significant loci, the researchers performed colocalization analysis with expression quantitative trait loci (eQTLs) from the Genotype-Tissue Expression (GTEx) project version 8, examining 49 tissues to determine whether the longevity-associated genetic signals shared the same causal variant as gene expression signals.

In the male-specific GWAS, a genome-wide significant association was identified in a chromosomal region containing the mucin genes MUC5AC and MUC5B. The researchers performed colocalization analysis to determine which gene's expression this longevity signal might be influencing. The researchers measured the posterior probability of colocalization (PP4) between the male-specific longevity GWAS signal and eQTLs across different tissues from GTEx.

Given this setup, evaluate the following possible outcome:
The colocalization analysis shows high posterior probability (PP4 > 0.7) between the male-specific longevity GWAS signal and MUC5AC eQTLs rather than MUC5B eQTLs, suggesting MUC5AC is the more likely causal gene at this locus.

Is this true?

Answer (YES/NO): NO